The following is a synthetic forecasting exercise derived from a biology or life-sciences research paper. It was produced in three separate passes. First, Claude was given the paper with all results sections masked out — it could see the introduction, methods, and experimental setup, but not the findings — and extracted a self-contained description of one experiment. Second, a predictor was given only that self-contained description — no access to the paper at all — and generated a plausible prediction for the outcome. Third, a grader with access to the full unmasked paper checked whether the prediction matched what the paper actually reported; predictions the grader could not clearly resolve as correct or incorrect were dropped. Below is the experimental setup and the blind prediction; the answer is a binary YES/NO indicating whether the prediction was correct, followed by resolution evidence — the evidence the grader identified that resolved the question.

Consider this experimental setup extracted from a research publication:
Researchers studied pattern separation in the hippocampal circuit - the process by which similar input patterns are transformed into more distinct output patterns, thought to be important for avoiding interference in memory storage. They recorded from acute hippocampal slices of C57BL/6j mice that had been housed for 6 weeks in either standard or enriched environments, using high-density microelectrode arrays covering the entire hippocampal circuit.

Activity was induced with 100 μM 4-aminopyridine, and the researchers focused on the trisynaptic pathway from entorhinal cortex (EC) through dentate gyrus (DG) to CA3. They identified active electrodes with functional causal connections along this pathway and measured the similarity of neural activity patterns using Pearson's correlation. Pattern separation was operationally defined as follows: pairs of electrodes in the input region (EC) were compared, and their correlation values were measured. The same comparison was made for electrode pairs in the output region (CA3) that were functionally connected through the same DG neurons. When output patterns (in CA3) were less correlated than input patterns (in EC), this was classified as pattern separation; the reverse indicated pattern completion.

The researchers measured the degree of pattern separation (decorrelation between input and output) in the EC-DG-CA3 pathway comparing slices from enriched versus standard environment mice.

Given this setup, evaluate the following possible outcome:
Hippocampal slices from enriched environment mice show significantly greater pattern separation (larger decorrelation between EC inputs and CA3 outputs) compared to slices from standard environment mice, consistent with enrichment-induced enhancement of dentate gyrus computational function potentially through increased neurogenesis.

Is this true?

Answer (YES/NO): YES